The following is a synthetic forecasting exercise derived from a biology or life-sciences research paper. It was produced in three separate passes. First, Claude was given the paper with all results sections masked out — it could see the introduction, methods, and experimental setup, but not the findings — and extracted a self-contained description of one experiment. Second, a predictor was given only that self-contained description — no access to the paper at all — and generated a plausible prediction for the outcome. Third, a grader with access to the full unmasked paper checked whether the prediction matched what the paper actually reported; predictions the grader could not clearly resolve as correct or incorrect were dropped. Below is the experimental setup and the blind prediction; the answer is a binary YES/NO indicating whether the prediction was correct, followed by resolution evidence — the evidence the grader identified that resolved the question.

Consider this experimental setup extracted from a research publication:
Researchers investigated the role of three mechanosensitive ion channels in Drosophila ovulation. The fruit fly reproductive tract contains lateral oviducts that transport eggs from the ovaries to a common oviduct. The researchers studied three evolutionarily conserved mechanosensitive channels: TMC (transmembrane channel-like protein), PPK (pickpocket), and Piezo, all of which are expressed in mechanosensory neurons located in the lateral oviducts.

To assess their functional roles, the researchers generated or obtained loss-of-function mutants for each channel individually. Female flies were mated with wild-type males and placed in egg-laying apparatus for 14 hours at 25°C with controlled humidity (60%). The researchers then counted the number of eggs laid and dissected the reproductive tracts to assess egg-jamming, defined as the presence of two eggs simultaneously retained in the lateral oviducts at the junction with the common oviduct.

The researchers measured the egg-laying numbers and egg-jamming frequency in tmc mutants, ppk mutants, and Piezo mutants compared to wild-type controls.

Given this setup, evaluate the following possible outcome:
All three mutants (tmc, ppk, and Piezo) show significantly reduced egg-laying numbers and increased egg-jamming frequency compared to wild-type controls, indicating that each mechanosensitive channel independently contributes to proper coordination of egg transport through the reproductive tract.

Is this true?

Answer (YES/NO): NO